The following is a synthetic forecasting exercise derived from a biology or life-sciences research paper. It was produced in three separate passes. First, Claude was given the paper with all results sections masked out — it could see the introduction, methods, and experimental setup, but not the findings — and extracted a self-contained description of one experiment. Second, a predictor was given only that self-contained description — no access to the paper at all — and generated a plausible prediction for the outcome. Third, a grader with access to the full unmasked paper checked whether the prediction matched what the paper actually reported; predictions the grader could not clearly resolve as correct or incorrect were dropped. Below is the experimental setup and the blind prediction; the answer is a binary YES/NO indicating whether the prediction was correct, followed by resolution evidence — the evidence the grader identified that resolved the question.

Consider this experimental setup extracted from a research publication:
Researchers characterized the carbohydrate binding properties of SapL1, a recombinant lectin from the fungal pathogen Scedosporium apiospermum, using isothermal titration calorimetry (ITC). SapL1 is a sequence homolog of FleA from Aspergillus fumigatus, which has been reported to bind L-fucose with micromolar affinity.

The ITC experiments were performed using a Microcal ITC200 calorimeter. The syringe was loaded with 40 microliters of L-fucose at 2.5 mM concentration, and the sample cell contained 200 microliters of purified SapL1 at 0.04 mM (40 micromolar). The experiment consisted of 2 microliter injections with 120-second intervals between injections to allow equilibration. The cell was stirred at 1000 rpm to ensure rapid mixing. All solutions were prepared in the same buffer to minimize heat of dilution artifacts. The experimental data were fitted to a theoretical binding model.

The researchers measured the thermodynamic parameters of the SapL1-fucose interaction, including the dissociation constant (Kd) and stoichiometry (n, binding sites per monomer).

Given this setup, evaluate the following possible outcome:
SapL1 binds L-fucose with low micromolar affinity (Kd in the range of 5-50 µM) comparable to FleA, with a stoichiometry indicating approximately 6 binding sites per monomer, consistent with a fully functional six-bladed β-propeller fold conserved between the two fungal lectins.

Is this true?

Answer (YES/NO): NO